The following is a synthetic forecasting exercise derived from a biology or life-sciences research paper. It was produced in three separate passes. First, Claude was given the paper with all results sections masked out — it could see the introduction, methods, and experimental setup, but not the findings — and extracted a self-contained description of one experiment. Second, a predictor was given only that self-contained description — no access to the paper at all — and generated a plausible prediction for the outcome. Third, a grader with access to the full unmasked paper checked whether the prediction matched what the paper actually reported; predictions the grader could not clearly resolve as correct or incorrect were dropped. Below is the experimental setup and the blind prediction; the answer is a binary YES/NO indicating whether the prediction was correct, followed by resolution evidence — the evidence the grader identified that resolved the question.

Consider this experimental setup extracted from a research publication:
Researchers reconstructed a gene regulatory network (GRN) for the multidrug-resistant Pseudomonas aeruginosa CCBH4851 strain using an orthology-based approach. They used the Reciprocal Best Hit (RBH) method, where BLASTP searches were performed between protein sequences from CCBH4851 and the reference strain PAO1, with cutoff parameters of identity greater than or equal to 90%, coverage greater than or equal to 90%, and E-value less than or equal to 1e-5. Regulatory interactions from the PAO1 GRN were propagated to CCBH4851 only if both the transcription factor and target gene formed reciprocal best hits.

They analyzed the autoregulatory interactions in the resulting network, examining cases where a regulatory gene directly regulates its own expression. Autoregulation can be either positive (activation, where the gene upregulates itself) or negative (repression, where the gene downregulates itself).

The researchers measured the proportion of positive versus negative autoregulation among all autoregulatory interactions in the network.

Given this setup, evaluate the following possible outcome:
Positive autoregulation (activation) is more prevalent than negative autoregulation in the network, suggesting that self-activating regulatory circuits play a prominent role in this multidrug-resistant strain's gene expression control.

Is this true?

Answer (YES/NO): NO